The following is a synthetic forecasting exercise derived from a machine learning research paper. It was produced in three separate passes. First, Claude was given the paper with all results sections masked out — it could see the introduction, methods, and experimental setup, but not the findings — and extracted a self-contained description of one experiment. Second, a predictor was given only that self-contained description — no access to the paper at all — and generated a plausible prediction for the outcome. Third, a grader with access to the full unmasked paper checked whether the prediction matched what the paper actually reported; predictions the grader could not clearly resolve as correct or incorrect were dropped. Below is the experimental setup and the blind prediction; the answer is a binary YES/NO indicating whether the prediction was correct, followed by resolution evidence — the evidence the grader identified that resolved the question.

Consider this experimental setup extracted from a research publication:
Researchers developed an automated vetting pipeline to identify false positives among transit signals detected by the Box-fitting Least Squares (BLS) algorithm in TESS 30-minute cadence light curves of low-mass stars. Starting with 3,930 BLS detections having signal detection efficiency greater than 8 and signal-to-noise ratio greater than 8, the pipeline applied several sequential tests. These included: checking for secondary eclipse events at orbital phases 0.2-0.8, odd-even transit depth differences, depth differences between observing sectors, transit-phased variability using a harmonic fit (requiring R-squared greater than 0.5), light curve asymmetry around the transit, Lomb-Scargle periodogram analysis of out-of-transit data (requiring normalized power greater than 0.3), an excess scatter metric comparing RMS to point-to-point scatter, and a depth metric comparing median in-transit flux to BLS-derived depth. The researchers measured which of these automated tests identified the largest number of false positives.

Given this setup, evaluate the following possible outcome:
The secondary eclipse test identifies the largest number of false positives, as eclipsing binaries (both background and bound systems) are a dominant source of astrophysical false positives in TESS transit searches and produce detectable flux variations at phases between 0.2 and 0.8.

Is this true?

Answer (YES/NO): NO